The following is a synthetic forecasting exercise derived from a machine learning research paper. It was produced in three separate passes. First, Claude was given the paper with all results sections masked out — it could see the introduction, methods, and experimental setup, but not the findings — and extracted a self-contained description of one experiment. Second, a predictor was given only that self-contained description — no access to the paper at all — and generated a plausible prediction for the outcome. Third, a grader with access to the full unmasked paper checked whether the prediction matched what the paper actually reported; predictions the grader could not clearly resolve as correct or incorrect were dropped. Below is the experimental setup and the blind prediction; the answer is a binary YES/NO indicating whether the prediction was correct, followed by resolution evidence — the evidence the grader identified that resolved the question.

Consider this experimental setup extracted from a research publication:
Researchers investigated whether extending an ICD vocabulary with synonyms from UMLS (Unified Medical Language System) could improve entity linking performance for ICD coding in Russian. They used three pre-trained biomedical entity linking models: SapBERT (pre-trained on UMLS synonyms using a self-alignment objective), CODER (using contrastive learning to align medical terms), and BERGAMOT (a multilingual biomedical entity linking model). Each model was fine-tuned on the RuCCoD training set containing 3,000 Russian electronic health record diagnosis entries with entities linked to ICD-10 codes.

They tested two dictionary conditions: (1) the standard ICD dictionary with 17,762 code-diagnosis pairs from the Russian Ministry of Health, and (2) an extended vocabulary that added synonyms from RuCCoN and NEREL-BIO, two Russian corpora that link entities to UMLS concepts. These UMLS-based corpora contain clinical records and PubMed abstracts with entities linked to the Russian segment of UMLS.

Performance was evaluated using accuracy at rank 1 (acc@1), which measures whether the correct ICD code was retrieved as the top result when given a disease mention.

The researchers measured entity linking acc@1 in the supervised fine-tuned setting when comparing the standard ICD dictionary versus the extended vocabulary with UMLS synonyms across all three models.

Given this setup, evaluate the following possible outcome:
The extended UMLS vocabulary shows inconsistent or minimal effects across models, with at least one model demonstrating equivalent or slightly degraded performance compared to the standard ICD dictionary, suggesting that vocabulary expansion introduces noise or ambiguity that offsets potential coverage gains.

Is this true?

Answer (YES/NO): NO